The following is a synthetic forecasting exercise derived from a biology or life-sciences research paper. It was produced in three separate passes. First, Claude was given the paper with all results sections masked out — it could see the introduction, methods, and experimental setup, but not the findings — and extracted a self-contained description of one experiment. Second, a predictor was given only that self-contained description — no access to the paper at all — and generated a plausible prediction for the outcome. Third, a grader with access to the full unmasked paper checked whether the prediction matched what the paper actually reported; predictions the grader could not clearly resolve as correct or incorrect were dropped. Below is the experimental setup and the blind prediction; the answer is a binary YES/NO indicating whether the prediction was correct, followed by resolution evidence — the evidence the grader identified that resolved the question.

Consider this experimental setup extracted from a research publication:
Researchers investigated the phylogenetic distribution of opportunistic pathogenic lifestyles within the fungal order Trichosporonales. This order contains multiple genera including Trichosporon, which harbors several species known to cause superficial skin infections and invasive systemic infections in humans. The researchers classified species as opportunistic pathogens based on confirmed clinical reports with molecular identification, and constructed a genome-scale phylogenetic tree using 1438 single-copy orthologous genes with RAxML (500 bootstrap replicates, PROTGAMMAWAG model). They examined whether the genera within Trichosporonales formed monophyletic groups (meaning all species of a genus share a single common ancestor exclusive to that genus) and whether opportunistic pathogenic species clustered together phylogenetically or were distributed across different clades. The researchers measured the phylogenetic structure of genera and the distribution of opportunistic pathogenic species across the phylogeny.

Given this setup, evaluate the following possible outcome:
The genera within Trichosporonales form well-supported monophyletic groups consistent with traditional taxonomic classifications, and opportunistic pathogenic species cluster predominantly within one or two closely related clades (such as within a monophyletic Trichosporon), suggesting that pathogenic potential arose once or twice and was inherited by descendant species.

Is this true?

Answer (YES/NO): NO